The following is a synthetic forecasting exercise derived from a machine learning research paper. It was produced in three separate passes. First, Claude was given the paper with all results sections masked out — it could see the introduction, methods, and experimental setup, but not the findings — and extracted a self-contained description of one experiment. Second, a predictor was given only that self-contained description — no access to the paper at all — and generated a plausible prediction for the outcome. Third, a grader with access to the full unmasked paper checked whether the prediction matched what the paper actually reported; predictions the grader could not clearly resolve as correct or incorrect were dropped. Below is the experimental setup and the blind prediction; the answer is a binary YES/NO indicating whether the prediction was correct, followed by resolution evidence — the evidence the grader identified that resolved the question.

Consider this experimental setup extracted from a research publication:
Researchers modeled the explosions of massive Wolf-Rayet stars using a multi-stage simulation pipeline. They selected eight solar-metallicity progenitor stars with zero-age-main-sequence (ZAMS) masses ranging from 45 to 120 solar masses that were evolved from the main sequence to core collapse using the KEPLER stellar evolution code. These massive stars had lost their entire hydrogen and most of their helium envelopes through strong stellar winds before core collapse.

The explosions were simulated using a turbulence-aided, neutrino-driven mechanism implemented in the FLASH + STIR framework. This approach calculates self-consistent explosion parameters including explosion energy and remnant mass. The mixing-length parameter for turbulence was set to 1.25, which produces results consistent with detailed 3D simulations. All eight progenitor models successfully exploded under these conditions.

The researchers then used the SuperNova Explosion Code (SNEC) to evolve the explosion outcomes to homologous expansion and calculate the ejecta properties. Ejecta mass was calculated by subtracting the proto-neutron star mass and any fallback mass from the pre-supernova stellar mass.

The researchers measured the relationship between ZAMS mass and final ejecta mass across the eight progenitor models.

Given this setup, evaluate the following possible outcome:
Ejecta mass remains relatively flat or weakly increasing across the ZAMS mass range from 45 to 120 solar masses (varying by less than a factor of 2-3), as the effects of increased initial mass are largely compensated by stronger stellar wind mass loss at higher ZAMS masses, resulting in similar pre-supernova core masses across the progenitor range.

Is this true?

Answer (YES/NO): NO